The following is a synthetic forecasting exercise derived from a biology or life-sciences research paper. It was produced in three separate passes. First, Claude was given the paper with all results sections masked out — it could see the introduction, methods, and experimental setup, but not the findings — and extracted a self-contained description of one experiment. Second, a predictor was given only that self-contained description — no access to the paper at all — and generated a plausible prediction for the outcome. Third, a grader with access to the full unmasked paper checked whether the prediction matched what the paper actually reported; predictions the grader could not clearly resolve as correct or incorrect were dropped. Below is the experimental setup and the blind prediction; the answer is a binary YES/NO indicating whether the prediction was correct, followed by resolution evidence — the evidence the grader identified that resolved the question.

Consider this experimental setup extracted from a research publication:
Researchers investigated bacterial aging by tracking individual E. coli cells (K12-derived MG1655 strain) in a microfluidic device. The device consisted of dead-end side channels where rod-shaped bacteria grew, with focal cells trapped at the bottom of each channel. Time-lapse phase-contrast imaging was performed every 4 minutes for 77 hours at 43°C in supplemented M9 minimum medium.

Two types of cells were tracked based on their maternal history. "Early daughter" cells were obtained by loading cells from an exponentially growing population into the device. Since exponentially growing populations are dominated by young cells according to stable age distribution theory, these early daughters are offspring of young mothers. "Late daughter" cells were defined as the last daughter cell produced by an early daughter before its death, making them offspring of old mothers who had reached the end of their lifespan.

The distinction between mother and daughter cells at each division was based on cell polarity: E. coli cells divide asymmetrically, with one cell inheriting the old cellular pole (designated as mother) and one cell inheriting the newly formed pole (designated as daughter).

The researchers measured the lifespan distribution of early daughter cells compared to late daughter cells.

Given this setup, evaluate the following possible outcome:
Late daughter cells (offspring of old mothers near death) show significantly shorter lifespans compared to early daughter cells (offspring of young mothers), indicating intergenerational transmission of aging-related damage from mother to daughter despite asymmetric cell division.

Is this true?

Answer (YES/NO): YES